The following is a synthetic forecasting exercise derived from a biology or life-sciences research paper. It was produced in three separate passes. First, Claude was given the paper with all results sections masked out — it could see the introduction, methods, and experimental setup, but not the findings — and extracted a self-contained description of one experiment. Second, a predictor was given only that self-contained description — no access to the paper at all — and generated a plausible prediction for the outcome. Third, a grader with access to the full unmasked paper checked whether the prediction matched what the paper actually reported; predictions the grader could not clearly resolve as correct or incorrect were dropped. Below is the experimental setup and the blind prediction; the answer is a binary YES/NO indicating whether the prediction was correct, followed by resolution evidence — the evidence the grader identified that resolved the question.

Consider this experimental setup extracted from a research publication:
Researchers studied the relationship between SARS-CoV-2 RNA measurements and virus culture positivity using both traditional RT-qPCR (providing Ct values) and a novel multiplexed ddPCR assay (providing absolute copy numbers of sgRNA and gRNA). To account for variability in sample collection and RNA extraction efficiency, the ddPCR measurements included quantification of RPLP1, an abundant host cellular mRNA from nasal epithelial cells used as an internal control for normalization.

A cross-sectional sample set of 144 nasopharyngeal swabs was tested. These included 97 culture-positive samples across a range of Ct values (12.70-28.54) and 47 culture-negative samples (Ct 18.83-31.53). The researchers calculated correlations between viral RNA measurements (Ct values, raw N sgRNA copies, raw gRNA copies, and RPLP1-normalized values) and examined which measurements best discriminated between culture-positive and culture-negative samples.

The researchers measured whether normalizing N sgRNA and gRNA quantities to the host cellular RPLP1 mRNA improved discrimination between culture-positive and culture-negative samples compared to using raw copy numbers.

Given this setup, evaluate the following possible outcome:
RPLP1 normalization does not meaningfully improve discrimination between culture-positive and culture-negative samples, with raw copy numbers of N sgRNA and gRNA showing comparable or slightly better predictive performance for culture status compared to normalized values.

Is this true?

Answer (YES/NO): NO